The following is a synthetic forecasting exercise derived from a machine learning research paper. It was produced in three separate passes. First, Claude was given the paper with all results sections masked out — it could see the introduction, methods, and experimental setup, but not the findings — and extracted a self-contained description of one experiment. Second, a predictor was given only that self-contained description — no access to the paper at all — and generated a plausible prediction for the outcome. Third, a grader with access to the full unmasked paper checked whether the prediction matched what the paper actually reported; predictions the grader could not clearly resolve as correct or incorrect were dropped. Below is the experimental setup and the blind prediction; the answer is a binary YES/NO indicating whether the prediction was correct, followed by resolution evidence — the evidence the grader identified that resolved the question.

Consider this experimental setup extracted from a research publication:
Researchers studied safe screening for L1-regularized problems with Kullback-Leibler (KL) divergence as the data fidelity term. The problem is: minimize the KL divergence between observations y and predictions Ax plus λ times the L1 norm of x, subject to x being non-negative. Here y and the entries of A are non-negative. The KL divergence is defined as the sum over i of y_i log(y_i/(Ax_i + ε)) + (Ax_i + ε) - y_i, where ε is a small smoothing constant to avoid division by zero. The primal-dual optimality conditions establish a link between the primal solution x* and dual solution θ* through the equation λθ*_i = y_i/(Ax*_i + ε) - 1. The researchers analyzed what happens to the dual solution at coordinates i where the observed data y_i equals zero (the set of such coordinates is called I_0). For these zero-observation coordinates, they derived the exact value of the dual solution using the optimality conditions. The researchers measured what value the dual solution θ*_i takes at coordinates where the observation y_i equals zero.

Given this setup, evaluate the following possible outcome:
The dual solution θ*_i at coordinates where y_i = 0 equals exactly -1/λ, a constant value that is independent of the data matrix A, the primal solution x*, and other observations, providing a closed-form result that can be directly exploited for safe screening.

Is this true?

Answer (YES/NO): YES